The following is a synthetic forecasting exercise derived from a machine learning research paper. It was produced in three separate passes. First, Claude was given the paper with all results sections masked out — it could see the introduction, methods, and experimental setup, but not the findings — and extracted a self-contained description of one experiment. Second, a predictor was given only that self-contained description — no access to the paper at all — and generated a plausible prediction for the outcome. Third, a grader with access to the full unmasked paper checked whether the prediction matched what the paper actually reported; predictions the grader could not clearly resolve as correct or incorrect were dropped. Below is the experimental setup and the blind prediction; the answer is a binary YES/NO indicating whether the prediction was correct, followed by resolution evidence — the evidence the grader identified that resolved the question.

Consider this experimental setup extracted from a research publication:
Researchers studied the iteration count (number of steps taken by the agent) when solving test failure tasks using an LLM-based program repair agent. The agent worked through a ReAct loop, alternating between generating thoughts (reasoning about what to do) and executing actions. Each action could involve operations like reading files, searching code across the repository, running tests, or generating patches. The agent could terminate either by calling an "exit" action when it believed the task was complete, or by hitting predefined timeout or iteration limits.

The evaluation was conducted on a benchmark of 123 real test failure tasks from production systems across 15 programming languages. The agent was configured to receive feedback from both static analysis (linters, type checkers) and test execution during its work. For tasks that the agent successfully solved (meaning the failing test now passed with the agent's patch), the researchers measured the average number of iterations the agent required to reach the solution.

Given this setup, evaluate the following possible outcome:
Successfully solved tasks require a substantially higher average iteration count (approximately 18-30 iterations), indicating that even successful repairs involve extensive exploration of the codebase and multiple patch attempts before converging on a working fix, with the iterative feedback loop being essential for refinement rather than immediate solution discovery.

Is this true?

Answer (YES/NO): NO